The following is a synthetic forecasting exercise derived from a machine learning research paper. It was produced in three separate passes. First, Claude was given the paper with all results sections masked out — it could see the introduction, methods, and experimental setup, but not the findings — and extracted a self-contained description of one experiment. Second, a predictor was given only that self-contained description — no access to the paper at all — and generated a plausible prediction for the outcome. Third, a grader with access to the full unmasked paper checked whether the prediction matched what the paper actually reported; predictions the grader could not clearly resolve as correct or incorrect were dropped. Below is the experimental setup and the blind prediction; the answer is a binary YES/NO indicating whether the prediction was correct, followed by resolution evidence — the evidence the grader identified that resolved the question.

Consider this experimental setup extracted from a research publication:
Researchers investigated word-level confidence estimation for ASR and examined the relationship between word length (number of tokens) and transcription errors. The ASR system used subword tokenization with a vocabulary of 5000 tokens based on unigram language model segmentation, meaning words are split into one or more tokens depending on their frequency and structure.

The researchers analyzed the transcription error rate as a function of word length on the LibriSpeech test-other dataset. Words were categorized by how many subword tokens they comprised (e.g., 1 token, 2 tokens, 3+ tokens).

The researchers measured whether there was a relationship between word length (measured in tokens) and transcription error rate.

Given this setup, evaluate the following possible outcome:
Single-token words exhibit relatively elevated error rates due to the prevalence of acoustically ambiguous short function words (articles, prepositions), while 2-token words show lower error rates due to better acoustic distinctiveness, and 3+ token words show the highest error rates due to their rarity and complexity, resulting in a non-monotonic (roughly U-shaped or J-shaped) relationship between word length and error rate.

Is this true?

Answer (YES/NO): NO